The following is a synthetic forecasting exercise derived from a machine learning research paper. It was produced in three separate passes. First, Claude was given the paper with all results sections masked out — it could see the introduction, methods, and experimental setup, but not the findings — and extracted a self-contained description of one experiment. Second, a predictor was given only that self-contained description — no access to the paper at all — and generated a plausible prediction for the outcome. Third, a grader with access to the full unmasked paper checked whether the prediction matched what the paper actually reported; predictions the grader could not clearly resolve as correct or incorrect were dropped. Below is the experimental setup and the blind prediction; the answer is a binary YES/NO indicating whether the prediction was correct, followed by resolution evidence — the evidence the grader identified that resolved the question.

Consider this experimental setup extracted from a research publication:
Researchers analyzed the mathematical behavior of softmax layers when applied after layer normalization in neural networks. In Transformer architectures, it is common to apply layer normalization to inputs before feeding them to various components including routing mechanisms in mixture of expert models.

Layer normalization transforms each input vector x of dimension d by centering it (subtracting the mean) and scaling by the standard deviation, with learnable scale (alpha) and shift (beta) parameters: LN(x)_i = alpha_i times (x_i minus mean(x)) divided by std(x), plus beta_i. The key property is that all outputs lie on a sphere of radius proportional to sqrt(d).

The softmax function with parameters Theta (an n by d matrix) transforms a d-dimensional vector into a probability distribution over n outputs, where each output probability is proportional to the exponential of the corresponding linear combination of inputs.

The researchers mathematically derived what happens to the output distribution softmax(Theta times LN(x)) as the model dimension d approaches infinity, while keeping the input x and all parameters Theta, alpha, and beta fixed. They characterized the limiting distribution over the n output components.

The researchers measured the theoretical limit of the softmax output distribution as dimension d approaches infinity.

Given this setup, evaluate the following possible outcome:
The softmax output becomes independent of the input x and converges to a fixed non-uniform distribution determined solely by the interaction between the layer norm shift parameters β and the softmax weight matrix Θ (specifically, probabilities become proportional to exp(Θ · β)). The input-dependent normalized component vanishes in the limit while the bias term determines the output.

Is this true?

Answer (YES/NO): NO